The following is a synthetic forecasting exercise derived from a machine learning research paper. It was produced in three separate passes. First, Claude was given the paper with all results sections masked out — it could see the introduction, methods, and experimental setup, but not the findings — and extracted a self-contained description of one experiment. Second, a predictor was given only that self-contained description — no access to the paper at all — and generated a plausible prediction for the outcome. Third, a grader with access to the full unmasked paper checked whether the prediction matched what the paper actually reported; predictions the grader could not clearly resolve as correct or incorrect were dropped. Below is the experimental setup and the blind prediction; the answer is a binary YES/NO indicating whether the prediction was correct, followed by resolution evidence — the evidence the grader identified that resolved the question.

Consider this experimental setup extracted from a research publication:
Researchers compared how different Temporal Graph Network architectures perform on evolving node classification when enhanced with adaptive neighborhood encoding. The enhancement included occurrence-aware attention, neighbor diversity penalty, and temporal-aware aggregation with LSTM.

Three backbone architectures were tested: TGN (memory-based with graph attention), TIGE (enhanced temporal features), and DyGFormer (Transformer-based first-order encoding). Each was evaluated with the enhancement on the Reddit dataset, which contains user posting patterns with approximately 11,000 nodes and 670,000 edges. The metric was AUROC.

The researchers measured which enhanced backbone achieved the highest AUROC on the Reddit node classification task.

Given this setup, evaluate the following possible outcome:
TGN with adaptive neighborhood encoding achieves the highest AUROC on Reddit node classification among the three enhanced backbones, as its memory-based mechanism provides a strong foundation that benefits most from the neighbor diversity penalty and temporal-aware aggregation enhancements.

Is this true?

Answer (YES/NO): NO